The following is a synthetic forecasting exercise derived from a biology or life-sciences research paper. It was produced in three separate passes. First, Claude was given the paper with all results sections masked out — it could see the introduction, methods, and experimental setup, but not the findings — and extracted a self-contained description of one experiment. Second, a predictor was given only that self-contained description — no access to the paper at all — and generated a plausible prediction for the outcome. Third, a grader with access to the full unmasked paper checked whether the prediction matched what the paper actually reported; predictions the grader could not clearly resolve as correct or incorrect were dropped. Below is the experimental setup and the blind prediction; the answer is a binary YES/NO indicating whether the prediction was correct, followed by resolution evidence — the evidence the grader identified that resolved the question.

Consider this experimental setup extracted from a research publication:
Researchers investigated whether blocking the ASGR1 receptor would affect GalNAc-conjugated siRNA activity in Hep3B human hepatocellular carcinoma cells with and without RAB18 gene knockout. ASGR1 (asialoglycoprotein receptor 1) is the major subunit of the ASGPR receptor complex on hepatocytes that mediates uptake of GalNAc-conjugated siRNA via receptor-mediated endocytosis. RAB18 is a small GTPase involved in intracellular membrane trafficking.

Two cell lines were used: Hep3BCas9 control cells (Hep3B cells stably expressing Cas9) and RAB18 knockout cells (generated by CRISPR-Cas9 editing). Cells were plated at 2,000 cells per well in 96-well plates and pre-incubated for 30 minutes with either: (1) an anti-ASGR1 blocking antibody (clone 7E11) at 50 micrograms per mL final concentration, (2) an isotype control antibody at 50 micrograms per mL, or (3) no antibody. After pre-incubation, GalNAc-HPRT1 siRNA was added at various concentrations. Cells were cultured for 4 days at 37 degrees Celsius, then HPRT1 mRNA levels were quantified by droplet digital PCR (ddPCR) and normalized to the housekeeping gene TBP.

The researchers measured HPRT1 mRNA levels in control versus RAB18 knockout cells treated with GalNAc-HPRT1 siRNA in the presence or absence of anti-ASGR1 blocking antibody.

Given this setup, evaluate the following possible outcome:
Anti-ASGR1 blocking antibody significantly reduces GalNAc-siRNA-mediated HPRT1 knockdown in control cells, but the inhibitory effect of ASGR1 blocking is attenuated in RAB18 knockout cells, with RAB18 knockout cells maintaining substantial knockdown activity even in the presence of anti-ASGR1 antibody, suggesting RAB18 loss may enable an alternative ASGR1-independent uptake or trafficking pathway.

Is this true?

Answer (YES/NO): NO